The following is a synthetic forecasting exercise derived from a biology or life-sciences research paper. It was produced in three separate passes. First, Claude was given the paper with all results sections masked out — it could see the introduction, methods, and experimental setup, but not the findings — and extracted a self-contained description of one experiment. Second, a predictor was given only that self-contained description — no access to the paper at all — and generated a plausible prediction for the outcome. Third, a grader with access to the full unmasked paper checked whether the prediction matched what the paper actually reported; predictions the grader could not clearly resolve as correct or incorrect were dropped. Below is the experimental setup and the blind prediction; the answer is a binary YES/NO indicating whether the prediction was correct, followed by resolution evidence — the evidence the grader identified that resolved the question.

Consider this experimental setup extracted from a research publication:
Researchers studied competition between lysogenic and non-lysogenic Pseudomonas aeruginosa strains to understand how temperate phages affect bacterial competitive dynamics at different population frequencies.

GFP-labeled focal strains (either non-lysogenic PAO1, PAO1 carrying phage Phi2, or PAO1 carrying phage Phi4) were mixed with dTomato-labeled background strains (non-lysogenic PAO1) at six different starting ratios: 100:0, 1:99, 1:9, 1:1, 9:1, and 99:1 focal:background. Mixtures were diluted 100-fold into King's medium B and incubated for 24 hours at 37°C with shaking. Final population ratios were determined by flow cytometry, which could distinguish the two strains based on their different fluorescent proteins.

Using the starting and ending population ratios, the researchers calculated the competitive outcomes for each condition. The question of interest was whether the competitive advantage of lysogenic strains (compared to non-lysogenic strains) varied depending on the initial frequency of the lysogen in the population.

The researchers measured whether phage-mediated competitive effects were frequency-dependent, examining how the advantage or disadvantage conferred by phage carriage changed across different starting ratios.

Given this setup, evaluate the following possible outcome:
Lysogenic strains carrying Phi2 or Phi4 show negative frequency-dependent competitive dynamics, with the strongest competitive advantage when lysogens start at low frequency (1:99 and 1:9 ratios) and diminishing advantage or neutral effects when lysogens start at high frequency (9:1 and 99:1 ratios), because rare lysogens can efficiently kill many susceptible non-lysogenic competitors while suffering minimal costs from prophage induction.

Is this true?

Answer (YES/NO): NO